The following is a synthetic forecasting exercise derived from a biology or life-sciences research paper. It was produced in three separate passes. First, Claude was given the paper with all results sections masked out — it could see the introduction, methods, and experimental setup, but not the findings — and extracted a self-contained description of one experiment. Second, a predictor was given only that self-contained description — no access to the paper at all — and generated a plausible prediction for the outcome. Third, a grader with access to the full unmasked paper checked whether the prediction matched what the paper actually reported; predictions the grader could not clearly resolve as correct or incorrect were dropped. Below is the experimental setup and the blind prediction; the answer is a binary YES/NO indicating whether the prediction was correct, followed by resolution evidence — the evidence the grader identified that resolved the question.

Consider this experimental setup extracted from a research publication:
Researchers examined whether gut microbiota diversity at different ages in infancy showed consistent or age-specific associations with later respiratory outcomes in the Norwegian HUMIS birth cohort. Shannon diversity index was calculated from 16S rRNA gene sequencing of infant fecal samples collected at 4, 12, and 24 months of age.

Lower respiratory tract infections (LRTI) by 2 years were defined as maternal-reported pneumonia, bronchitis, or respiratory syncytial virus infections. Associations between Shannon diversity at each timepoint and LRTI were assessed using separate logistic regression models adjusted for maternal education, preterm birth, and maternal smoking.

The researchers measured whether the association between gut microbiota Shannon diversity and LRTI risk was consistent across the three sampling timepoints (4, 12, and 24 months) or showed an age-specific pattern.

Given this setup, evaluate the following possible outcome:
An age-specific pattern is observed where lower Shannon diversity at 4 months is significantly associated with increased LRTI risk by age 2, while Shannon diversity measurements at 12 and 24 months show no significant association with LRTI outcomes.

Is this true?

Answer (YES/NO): NO